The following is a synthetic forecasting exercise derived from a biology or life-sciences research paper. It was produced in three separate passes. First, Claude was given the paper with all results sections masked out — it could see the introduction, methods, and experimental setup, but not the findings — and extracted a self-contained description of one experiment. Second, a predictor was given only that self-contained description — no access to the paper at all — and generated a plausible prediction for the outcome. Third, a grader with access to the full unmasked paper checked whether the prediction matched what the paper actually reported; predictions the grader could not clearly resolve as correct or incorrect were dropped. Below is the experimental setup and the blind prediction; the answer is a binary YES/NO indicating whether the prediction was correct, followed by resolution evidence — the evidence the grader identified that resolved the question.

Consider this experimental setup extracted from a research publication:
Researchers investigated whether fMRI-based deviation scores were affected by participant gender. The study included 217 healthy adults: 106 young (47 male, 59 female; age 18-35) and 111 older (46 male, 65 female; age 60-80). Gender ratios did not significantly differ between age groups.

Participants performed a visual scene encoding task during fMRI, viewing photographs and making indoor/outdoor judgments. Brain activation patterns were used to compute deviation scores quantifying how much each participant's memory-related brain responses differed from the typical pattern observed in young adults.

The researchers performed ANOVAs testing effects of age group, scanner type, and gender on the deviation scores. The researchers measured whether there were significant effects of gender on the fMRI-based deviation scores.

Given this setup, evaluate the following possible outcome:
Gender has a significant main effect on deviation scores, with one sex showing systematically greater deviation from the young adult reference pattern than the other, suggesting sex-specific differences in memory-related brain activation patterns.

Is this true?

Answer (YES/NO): NO